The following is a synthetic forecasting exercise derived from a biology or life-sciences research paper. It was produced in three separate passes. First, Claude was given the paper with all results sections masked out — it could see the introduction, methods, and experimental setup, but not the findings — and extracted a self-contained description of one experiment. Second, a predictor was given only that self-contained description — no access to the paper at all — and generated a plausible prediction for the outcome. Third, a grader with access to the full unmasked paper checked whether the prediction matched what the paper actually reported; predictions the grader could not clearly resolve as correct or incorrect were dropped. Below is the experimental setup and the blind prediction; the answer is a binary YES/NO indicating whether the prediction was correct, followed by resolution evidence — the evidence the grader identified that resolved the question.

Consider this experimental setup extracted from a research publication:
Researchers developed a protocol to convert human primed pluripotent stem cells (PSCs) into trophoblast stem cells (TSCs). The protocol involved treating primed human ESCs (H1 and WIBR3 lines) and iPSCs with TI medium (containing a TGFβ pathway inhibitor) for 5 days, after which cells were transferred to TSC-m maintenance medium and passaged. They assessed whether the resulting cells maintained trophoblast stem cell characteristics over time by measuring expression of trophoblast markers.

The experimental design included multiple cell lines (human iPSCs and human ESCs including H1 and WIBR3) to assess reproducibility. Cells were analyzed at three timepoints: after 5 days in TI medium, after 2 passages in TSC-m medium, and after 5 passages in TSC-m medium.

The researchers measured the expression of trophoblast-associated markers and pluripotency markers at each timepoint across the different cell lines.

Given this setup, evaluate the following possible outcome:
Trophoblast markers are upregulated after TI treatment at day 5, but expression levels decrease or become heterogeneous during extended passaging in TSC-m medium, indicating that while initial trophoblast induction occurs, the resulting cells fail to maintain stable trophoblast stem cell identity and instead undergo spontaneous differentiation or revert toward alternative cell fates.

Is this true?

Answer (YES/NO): NO